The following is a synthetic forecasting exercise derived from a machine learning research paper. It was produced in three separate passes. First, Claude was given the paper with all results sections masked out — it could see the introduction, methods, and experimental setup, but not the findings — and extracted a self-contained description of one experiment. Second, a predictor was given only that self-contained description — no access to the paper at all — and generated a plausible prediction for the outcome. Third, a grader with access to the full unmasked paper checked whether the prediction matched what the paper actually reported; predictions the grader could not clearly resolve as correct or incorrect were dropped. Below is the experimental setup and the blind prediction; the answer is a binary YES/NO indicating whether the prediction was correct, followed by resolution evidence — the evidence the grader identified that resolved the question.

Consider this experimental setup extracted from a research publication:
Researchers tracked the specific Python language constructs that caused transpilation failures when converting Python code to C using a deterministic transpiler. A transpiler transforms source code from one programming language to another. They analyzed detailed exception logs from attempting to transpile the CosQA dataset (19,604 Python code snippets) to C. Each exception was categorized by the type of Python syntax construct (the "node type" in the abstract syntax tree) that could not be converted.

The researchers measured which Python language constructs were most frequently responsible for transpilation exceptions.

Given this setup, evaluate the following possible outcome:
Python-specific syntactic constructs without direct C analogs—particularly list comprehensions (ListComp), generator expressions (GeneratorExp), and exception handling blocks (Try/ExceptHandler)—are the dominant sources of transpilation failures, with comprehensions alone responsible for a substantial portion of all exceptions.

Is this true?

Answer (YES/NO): YES